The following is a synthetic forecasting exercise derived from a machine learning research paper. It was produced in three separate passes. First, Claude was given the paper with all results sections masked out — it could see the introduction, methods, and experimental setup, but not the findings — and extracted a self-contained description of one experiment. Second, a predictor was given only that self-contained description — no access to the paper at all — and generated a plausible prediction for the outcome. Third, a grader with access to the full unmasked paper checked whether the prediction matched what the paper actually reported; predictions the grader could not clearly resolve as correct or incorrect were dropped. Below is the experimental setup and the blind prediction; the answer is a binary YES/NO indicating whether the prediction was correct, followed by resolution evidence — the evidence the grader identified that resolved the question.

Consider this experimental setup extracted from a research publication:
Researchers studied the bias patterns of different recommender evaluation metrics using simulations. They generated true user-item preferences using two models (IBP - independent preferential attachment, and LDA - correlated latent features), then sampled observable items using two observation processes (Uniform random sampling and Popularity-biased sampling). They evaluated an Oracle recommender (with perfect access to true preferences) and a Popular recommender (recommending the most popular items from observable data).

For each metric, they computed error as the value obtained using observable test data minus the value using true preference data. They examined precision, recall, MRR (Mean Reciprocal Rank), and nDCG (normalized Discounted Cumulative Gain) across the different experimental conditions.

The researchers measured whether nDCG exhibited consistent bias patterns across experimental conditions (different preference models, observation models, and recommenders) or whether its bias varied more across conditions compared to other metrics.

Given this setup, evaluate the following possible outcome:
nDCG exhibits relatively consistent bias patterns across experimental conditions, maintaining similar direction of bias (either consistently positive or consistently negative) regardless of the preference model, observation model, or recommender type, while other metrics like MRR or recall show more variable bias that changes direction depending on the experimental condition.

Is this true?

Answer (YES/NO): NO